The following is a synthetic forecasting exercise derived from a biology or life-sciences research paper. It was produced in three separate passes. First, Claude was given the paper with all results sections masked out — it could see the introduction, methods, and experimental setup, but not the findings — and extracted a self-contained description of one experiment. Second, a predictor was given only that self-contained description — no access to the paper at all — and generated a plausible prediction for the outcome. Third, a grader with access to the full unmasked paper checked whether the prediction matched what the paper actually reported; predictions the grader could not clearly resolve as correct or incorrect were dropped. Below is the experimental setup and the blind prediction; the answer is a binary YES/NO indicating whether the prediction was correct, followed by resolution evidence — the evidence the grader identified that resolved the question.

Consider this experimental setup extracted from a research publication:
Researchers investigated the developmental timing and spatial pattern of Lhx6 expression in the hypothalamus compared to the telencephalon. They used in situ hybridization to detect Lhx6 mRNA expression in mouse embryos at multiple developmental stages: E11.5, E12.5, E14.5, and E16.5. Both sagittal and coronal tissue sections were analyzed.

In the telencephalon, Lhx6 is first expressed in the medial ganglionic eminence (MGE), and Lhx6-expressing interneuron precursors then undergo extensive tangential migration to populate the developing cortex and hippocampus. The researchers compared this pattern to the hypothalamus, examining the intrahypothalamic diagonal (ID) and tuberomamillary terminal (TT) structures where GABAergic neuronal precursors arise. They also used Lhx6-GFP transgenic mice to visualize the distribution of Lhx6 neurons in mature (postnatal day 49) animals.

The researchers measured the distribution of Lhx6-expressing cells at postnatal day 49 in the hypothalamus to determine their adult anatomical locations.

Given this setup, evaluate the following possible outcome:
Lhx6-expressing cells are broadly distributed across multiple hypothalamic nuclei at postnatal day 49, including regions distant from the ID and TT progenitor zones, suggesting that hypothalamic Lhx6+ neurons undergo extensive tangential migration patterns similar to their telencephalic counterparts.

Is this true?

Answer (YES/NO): NO